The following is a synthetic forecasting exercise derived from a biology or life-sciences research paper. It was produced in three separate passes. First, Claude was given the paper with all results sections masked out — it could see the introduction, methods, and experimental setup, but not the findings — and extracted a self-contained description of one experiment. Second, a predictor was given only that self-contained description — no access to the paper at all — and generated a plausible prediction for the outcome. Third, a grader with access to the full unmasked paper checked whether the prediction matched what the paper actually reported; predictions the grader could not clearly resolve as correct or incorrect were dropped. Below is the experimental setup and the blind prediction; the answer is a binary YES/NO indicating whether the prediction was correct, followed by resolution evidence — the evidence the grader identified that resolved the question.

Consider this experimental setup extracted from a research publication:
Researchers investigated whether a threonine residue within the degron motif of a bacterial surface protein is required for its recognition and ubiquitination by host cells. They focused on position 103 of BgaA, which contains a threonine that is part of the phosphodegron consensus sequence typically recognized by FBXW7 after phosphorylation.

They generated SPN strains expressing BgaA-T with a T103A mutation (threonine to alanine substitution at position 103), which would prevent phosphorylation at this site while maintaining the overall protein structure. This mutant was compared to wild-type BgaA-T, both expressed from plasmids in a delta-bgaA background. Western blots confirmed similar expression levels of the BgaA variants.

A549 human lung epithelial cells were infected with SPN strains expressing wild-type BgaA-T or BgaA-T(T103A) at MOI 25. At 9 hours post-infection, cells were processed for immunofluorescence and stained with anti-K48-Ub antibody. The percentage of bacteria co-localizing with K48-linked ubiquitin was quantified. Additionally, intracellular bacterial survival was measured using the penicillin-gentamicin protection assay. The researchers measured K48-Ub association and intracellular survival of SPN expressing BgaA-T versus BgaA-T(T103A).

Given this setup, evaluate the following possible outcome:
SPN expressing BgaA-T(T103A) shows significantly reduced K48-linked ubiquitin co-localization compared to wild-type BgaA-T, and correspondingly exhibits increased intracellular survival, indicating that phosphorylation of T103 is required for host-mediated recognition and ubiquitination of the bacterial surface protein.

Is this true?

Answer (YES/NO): YES